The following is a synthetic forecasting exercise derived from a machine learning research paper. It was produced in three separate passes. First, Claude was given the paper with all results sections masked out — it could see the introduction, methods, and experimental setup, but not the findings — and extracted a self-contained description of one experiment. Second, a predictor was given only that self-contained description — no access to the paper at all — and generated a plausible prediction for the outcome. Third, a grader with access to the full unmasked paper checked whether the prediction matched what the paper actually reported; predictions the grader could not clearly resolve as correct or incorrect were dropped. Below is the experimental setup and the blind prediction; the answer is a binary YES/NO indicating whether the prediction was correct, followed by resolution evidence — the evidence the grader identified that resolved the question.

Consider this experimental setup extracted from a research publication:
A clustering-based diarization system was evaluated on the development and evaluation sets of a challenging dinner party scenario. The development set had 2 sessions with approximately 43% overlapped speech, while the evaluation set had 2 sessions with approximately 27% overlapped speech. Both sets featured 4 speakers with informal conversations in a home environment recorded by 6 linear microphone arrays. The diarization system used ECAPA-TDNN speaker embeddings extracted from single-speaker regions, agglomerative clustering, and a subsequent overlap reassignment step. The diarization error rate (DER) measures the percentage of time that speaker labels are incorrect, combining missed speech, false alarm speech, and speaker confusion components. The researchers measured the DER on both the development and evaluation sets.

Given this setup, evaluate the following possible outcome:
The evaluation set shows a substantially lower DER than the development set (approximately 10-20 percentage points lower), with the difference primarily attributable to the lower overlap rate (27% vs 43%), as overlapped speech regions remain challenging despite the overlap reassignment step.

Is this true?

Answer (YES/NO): NO